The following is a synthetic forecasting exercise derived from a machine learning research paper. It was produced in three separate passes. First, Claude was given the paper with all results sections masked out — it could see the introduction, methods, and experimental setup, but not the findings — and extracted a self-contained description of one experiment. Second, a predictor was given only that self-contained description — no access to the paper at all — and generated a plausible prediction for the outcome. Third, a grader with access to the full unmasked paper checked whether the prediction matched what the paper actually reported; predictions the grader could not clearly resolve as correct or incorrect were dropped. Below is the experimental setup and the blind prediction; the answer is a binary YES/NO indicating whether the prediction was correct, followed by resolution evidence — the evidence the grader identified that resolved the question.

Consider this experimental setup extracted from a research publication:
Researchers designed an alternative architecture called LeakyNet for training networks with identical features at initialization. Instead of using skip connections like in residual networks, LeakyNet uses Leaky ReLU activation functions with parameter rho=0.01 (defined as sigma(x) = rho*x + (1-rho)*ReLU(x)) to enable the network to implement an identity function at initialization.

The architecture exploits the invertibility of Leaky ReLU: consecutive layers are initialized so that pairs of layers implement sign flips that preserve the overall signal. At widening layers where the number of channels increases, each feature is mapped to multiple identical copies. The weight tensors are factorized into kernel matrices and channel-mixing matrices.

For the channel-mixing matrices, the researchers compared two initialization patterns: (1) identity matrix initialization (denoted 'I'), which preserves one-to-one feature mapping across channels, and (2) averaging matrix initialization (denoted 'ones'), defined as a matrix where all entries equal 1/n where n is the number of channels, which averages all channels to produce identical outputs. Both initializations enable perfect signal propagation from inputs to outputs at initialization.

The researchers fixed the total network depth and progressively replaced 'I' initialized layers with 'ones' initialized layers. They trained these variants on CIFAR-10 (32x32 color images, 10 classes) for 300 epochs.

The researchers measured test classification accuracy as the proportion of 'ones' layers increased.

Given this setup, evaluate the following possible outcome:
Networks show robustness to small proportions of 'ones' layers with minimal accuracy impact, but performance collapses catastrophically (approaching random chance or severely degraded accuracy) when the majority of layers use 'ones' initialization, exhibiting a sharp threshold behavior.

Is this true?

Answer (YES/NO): YES